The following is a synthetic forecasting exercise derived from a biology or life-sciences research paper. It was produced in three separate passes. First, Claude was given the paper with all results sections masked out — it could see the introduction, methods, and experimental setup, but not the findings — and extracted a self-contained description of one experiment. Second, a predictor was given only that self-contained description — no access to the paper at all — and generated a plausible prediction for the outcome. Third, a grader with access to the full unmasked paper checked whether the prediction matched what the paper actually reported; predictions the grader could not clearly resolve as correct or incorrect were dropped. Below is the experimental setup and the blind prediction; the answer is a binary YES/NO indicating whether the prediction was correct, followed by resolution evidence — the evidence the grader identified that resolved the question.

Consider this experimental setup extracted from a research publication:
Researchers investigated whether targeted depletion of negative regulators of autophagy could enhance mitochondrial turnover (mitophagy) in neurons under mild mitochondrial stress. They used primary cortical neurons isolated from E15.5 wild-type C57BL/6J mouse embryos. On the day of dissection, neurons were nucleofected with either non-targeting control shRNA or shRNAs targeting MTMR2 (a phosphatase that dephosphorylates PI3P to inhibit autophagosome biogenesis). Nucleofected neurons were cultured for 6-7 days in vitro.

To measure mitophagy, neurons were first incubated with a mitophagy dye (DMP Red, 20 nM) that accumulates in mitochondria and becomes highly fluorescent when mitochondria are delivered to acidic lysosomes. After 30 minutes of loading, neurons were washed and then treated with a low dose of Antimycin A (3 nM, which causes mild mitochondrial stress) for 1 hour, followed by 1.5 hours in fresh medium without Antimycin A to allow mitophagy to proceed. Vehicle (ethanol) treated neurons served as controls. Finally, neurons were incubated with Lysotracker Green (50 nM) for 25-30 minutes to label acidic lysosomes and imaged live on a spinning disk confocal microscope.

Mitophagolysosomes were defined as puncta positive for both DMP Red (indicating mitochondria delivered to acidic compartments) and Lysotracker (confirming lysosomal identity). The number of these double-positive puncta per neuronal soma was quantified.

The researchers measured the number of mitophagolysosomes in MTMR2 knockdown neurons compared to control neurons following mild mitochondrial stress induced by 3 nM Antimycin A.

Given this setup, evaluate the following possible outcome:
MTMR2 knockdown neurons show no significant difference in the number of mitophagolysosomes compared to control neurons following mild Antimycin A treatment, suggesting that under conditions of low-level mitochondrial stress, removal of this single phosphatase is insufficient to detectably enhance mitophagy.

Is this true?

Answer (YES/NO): YES